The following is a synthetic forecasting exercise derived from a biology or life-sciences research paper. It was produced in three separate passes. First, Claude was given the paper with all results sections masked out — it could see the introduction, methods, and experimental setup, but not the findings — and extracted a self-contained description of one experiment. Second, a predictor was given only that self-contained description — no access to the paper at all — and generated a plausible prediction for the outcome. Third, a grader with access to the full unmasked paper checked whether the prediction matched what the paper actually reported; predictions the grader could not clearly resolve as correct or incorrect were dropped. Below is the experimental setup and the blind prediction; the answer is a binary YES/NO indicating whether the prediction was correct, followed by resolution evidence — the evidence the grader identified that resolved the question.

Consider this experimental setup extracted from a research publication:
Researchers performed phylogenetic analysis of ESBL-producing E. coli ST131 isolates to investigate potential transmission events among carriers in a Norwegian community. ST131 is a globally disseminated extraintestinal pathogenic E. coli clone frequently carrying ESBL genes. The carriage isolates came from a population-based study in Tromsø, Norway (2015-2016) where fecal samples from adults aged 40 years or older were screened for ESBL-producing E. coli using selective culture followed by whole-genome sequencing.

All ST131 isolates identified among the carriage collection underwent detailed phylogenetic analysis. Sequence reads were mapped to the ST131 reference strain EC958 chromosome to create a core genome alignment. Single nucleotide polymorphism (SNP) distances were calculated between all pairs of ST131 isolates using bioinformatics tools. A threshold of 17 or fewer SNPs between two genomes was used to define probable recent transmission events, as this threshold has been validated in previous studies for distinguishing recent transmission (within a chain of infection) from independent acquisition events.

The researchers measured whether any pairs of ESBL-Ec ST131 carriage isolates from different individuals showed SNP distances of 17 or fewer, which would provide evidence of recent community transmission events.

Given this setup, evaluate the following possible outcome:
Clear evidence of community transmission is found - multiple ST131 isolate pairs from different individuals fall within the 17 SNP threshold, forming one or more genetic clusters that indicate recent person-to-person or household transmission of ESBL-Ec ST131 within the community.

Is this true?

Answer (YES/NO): NO